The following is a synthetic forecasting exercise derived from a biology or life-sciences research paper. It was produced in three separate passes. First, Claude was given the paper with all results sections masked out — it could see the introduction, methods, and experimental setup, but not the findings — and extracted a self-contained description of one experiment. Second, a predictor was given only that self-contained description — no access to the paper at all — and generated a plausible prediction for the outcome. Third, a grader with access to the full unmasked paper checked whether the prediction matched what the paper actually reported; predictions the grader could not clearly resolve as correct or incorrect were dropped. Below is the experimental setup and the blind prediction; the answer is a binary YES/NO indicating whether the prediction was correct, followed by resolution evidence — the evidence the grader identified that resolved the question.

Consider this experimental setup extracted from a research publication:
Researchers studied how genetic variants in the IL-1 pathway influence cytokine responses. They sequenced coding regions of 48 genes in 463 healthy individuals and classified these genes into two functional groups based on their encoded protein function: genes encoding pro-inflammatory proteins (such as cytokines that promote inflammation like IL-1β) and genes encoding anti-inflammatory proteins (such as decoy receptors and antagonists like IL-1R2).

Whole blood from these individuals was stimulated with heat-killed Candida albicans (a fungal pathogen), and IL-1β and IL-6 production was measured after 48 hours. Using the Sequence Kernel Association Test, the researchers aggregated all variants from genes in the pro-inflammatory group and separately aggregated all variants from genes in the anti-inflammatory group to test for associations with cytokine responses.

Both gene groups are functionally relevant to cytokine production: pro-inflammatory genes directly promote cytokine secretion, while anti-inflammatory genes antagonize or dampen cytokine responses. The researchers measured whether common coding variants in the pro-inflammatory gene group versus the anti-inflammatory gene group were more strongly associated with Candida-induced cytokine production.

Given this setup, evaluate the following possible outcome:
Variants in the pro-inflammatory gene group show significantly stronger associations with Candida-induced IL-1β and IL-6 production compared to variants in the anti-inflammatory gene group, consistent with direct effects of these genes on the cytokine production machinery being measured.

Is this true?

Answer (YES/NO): NO